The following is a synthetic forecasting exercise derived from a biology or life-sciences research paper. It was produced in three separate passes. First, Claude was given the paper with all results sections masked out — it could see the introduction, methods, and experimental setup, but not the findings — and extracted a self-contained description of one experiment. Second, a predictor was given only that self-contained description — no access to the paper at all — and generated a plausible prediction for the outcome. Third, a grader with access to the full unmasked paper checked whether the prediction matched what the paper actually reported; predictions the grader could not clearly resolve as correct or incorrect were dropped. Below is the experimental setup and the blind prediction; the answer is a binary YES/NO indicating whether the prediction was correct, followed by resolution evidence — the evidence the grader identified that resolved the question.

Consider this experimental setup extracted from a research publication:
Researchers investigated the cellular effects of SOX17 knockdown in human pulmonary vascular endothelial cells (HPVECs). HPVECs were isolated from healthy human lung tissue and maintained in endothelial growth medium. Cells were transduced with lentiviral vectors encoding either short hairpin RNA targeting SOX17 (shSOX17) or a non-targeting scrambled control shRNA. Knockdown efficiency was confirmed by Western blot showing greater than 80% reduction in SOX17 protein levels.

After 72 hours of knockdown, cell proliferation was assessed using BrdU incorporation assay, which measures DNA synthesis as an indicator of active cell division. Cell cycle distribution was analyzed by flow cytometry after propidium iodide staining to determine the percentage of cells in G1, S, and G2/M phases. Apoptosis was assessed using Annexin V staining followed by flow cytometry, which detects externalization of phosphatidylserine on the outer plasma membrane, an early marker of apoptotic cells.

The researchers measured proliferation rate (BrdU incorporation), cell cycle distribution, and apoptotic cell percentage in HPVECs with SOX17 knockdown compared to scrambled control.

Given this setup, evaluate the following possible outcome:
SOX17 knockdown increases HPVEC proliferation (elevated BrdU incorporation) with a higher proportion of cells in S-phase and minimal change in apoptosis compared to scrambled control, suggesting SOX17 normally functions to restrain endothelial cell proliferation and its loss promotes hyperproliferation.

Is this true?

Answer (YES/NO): NO